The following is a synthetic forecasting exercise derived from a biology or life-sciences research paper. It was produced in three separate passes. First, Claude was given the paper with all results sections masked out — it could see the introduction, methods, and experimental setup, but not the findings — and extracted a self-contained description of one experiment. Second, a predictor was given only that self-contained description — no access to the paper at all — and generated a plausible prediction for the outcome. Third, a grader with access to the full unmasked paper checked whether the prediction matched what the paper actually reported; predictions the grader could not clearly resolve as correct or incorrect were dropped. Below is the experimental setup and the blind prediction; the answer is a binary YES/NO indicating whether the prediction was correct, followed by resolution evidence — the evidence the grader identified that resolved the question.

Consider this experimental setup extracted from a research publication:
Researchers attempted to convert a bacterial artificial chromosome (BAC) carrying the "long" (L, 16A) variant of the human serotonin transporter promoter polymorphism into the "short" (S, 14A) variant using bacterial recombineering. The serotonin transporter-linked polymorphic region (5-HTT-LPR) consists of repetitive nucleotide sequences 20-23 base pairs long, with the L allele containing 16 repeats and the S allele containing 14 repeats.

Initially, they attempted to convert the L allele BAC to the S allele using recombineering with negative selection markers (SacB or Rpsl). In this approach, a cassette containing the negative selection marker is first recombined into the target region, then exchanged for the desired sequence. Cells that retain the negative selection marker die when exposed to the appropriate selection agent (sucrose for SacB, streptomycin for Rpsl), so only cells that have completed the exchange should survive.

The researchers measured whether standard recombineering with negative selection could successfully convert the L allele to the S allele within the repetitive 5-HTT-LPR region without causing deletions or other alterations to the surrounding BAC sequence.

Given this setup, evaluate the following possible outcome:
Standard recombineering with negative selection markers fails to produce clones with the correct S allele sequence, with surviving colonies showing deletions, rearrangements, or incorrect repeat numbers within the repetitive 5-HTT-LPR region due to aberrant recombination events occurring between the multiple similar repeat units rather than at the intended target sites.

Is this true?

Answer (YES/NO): YES